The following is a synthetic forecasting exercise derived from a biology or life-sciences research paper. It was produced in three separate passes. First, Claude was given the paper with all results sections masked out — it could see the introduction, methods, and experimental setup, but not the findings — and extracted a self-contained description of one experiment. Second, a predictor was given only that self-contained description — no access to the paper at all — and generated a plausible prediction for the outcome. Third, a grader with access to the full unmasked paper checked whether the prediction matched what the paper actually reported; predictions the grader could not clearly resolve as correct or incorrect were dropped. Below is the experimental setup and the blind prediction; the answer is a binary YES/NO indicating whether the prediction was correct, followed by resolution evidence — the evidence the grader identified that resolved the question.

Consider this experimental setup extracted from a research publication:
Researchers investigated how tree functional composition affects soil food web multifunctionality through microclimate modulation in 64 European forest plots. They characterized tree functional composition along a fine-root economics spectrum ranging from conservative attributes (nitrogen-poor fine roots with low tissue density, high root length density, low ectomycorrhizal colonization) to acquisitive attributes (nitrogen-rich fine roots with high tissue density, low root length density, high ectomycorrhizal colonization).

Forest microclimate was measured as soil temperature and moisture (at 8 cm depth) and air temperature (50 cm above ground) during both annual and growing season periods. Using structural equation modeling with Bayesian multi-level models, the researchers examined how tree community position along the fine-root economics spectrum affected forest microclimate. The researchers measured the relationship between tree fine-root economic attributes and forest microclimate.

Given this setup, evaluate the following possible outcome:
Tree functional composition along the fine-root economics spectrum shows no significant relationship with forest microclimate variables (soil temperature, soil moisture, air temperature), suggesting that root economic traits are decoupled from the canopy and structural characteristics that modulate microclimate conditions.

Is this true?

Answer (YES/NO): NO